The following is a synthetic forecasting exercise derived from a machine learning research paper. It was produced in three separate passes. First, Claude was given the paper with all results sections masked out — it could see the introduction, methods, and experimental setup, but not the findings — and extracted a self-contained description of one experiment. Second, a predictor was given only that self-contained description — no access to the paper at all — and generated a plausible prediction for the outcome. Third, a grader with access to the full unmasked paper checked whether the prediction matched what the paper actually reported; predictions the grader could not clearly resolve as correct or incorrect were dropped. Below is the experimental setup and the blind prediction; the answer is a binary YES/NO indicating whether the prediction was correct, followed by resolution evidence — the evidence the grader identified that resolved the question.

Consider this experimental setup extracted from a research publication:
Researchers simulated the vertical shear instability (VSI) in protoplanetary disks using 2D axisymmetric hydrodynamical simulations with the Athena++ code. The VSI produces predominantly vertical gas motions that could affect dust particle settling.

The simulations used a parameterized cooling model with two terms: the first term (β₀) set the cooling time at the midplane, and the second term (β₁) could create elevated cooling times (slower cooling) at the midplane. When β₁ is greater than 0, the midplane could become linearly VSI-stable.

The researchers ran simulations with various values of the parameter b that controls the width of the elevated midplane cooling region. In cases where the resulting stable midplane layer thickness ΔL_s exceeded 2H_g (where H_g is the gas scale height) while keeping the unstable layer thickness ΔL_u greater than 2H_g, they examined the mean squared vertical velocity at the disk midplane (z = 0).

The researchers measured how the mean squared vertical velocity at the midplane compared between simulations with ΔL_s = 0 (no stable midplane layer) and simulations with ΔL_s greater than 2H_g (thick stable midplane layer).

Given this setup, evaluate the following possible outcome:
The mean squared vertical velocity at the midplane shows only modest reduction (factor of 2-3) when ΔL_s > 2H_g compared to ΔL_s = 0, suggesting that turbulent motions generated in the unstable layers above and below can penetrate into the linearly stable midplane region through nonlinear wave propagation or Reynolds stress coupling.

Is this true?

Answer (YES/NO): NO